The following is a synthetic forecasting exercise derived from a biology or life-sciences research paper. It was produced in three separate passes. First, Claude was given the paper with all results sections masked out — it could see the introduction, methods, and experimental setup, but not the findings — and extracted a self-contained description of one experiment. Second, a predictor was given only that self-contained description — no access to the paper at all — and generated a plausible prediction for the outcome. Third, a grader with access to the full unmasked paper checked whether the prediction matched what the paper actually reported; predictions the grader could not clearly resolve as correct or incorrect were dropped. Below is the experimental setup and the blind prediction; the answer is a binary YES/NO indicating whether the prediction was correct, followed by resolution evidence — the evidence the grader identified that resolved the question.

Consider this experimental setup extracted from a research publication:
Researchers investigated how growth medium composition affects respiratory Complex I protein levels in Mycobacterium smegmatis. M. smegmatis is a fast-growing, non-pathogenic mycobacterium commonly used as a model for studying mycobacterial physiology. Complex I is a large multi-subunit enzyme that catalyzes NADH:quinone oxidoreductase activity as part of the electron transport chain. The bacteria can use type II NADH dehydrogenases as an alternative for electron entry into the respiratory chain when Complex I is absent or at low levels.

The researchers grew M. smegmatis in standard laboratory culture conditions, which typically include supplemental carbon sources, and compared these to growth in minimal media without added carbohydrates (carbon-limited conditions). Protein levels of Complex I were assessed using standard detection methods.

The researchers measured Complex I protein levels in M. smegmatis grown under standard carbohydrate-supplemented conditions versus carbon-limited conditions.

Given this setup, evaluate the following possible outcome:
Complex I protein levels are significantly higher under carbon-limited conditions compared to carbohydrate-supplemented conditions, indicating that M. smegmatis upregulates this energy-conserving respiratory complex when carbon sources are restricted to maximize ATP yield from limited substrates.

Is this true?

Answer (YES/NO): YES